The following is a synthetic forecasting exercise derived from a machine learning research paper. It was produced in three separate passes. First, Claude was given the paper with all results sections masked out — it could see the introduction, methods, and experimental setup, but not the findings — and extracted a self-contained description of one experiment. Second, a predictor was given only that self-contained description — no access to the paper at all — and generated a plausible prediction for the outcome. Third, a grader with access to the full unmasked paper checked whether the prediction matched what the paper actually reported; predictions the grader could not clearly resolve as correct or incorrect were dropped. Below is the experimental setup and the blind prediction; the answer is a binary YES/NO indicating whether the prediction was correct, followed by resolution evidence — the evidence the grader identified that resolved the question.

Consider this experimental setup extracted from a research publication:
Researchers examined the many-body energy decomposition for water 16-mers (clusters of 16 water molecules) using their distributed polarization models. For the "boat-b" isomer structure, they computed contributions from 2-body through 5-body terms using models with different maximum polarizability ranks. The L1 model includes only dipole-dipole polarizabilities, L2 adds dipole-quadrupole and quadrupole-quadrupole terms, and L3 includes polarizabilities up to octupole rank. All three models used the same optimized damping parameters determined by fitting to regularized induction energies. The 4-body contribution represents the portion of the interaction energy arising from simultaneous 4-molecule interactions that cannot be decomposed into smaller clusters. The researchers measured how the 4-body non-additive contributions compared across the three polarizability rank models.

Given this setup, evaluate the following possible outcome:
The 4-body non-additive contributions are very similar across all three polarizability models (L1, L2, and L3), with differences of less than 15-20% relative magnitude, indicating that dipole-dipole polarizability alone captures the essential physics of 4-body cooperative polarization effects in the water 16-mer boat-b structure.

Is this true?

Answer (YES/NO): NO